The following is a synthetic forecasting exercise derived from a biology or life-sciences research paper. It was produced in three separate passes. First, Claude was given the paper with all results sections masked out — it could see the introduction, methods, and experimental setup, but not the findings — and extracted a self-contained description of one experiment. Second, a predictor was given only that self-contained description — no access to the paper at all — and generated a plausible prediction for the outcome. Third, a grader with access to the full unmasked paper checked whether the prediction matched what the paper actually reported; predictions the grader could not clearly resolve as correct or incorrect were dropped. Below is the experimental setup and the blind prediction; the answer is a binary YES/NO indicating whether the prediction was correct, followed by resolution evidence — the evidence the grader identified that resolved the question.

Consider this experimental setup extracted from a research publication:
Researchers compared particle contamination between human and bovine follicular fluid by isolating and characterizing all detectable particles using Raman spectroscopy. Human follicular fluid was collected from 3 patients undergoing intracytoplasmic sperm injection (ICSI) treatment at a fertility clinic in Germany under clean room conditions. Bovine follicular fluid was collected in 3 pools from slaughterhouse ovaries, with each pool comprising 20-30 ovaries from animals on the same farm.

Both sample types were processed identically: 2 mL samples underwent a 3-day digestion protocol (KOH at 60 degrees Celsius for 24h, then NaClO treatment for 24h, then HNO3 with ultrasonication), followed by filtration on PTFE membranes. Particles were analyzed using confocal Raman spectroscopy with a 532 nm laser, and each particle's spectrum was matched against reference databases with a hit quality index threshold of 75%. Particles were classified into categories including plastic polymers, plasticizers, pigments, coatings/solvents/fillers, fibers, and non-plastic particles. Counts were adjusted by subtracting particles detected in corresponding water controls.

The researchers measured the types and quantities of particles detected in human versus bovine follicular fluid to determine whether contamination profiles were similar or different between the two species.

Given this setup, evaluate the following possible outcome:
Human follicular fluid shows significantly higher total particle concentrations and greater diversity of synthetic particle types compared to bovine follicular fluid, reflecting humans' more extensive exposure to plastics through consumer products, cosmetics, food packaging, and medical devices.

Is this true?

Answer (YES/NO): NO